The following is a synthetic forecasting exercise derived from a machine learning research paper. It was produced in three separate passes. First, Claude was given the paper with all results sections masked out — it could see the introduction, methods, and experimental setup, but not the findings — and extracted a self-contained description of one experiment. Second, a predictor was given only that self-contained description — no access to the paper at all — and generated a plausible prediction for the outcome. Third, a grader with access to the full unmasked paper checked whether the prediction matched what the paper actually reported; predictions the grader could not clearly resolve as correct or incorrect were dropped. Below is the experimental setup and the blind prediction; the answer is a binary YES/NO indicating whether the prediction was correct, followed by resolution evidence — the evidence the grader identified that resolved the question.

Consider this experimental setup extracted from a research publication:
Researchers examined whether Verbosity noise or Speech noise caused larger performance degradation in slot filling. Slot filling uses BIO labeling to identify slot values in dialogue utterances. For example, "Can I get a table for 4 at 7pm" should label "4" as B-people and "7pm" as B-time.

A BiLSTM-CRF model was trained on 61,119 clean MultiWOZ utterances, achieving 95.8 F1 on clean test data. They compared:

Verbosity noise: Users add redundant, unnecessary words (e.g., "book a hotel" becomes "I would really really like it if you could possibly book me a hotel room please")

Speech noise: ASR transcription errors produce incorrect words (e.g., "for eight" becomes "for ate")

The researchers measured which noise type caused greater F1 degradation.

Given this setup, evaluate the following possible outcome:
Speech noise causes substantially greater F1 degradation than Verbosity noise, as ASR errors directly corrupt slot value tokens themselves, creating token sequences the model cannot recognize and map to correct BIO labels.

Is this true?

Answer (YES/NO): NO